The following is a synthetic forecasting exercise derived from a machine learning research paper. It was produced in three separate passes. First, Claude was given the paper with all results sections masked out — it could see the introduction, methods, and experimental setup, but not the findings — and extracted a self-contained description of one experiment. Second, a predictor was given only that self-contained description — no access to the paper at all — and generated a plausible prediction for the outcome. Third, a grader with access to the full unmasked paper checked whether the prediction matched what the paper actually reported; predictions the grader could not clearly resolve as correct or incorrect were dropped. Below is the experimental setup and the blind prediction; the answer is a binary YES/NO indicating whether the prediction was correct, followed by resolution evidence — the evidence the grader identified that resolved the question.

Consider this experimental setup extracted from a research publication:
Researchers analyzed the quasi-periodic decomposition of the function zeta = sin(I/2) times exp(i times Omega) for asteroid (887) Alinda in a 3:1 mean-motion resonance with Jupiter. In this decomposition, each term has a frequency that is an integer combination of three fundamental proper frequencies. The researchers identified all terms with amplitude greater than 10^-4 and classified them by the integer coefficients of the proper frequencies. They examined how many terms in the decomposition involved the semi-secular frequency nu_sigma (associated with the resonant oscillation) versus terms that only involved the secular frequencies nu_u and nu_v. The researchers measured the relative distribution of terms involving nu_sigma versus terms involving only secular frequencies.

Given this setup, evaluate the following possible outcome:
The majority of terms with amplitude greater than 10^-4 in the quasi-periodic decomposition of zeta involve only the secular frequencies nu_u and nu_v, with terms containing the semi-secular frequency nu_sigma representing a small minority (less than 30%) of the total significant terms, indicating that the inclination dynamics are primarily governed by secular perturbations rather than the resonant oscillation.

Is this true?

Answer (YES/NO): NO